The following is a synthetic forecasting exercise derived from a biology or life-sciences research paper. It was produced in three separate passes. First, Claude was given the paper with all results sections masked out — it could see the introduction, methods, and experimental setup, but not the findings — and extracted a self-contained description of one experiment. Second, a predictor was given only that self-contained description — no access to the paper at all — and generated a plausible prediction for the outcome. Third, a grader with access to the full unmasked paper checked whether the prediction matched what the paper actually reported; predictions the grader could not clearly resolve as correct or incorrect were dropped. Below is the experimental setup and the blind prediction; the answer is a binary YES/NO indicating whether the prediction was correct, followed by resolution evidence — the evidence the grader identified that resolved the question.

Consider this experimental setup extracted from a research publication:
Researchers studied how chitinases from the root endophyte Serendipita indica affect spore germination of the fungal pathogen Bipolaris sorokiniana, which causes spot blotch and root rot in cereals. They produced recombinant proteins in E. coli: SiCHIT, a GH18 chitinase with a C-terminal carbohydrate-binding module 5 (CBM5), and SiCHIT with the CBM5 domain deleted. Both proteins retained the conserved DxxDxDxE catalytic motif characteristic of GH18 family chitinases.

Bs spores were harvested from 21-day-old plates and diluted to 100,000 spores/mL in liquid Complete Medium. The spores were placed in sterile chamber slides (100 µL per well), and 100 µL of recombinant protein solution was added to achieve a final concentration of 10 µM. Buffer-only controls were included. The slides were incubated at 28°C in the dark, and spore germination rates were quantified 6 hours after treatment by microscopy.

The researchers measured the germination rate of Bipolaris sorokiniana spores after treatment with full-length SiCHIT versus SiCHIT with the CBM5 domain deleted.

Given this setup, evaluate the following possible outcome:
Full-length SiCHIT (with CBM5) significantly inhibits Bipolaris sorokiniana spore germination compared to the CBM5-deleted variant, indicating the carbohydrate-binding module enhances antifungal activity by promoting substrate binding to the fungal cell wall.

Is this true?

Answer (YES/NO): YES